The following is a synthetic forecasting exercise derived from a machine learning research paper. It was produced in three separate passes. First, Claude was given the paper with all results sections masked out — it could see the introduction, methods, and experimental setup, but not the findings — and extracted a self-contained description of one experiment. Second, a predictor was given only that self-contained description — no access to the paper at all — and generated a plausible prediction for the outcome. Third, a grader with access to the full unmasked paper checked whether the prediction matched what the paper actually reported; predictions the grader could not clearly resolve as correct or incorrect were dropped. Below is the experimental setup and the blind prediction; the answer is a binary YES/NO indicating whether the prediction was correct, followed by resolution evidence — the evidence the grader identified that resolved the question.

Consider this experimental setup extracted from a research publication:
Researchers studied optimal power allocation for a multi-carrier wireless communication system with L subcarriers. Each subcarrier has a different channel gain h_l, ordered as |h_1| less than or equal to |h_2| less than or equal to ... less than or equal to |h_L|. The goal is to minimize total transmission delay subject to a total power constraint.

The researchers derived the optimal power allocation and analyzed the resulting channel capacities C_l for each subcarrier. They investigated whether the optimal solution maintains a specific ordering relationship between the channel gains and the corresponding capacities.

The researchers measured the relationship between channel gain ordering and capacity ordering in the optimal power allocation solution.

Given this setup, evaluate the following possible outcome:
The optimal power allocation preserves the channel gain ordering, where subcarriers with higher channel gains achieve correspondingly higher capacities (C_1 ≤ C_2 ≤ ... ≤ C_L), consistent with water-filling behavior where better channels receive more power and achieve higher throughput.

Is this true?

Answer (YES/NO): YES